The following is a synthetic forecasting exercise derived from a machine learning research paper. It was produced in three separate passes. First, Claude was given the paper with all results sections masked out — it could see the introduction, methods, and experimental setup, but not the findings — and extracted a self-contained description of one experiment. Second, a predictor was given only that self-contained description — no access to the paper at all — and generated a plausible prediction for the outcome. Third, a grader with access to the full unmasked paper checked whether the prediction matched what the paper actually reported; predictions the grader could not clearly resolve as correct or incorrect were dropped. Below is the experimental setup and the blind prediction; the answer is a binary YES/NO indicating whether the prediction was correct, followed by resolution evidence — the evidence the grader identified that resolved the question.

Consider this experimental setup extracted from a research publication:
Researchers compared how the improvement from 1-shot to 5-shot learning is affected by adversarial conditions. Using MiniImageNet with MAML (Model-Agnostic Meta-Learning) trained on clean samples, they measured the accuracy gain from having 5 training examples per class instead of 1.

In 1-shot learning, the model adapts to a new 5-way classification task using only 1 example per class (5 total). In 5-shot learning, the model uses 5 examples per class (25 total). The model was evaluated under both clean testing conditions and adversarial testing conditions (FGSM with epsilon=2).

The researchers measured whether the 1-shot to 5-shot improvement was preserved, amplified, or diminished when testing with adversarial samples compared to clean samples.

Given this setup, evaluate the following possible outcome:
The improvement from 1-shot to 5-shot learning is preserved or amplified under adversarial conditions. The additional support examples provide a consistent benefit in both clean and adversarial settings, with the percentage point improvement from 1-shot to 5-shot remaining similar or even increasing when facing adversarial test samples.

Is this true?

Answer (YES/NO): NO